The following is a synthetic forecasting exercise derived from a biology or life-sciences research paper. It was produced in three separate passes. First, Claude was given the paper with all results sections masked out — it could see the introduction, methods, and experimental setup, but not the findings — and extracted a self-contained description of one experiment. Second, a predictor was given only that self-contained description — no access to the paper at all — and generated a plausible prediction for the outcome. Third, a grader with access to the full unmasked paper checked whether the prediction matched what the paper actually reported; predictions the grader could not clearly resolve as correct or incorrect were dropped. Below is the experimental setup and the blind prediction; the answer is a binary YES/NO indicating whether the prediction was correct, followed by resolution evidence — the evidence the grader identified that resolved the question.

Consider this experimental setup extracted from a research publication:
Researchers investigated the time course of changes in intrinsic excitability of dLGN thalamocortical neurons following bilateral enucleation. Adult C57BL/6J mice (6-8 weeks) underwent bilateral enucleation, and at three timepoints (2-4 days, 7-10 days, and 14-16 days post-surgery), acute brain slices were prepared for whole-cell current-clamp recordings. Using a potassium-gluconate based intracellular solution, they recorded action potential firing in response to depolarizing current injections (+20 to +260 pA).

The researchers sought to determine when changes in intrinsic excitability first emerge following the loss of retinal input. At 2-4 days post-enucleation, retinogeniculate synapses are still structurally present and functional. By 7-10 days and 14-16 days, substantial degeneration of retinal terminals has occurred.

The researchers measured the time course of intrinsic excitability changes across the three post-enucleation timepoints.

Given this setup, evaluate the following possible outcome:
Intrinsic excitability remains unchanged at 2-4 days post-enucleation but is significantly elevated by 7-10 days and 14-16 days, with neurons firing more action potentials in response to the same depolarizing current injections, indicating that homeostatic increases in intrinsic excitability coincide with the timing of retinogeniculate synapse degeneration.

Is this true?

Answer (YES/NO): NO